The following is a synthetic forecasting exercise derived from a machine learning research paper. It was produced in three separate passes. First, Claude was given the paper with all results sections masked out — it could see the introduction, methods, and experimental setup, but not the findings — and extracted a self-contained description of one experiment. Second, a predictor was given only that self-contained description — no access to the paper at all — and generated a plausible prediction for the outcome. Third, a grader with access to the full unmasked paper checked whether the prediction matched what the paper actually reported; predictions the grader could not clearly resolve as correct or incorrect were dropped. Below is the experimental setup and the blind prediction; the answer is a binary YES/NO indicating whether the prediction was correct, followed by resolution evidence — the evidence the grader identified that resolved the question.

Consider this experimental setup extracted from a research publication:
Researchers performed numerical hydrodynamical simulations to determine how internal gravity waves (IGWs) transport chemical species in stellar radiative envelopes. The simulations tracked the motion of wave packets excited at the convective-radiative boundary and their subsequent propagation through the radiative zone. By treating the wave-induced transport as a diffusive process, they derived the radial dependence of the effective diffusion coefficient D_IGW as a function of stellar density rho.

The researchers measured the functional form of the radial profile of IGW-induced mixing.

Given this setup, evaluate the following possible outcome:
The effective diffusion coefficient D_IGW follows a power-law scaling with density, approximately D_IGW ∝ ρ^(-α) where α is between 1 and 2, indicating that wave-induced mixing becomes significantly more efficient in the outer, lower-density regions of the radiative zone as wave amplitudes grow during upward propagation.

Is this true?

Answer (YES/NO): NO